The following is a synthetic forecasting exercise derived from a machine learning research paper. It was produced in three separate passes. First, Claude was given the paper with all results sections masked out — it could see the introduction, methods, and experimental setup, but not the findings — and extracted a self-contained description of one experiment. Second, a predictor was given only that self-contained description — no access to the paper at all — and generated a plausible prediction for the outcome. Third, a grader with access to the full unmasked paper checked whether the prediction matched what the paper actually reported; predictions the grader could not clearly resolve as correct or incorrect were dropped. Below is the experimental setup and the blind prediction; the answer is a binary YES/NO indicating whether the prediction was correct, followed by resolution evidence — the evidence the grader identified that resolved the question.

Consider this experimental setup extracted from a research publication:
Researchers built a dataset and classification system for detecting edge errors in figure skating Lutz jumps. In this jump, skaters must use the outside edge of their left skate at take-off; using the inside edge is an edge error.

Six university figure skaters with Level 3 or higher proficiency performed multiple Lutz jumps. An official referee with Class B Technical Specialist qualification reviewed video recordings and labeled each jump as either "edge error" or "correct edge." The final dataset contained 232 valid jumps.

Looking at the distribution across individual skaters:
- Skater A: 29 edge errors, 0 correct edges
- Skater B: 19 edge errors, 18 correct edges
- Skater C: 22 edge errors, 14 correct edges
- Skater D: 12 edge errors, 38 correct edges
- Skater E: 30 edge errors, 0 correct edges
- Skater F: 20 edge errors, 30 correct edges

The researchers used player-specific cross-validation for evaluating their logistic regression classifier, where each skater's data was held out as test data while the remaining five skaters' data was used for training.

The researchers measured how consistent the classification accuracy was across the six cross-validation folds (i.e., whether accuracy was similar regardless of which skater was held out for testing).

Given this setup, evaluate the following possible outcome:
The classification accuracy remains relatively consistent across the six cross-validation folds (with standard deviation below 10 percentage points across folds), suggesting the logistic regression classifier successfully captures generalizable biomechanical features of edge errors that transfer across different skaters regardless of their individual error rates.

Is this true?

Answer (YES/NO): NO